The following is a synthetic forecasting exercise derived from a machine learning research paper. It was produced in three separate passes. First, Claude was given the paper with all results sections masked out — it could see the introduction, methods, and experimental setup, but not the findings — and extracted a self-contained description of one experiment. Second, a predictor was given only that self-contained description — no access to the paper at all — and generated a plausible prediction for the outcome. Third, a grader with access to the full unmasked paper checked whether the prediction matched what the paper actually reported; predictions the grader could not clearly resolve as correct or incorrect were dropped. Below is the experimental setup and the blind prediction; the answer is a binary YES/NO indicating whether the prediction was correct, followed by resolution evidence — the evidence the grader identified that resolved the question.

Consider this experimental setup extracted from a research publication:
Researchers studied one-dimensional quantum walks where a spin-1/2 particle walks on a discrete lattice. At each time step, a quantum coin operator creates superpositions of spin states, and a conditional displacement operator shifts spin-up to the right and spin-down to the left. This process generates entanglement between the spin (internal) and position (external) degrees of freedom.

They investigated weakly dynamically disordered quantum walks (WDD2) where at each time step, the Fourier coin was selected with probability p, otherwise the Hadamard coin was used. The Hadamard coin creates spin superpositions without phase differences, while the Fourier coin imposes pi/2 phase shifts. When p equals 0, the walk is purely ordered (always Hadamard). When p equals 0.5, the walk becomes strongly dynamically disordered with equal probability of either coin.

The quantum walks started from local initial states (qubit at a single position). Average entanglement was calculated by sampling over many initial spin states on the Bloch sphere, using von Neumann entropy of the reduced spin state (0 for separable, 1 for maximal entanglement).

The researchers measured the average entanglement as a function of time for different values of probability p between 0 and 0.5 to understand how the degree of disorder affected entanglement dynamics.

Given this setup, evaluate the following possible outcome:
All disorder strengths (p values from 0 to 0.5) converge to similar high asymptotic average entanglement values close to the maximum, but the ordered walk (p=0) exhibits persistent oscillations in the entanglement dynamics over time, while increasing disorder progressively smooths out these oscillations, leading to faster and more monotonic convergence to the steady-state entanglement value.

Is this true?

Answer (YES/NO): NO